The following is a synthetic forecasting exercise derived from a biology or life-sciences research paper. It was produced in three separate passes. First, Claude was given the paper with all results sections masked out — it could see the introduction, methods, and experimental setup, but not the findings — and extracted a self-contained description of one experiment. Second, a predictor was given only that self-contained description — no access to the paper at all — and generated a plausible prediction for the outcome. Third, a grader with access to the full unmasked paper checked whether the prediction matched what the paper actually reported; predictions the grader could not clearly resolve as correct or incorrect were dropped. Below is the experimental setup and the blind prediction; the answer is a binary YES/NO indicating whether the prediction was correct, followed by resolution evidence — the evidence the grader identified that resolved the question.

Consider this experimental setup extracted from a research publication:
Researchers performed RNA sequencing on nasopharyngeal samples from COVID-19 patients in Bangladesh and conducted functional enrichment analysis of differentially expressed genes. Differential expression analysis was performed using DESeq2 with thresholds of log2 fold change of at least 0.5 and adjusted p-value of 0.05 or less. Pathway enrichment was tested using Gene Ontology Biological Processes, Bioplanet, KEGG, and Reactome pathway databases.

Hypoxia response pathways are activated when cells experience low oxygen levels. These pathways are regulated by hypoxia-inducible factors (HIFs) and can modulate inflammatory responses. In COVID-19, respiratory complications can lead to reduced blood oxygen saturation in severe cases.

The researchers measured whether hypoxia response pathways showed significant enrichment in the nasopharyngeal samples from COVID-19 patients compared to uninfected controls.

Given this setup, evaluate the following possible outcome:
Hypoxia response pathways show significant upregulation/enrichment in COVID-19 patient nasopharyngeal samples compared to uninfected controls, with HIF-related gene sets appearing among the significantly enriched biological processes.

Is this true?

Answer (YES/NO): NO